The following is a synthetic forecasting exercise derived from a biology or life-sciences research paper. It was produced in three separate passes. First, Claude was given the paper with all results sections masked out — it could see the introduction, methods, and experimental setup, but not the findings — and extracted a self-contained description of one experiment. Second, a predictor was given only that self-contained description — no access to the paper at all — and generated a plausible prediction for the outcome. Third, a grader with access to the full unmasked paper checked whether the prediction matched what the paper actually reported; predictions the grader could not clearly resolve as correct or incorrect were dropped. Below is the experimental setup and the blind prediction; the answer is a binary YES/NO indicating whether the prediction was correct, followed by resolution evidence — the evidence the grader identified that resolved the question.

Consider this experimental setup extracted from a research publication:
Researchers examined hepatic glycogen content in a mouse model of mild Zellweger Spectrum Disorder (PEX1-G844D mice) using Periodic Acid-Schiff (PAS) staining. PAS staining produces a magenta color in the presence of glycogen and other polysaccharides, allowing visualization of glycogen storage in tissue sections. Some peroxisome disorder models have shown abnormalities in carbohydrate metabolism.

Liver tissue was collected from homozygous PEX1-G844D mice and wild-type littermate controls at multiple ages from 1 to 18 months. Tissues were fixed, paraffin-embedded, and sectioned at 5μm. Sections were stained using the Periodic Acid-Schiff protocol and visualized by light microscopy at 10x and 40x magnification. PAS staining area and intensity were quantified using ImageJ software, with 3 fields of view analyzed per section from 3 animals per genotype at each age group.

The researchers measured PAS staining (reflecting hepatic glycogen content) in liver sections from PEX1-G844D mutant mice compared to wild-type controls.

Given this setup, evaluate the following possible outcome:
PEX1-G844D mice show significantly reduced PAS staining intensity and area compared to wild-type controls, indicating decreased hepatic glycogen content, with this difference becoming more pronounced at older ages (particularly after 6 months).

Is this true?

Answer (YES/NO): NO